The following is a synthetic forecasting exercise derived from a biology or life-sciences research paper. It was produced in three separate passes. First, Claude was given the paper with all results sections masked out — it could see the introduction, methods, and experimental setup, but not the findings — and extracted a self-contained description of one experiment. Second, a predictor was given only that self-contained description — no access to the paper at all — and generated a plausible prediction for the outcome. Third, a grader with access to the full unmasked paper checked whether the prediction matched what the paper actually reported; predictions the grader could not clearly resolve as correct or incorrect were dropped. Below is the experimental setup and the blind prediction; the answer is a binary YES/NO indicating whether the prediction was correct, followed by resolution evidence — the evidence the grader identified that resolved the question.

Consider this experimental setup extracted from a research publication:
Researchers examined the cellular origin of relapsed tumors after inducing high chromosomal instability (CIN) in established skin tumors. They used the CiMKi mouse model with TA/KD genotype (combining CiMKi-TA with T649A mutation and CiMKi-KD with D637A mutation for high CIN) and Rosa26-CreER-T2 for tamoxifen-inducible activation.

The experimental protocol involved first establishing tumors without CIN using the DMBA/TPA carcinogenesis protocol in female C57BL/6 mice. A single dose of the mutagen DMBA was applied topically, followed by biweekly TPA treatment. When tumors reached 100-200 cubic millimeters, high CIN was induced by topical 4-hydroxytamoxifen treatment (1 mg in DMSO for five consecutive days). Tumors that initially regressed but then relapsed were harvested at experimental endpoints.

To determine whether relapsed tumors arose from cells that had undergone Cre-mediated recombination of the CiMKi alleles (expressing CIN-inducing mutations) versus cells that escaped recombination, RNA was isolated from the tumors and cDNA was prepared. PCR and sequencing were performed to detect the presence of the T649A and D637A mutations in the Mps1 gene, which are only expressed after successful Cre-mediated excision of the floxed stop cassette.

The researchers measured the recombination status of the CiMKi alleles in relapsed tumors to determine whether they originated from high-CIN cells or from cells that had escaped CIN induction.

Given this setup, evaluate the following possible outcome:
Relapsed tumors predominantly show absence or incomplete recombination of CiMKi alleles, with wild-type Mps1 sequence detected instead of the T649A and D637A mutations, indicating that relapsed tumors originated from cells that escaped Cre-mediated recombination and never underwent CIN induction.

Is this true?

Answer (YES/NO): NO